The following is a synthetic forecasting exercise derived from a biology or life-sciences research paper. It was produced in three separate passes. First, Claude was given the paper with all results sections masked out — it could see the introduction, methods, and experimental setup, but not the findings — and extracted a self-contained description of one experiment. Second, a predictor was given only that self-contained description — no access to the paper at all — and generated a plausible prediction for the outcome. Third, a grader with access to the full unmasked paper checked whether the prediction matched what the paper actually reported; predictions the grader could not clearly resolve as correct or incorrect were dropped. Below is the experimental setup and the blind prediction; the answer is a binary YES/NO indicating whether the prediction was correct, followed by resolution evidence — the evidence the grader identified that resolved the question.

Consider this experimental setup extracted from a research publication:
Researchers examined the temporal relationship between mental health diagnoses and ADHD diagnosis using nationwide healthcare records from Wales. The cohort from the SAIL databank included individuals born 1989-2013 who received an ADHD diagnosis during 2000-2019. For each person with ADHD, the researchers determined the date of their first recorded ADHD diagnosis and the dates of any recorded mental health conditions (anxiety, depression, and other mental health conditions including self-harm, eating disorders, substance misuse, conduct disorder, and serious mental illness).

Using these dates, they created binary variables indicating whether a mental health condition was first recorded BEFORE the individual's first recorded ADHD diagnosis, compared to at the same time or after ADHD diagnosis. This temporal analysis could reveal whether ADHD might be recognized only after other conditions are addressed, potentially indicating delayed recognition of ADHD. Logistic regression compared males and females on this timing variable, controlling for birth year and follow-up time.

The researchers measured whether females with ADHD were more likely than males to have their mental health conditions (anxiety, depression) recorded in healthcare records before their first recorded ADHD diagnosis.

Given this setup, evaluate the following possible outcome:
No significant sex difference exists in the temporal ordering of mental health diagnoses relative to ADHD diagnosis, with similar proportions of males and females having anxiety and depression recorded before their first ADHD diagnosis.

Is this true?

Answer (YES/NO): NO